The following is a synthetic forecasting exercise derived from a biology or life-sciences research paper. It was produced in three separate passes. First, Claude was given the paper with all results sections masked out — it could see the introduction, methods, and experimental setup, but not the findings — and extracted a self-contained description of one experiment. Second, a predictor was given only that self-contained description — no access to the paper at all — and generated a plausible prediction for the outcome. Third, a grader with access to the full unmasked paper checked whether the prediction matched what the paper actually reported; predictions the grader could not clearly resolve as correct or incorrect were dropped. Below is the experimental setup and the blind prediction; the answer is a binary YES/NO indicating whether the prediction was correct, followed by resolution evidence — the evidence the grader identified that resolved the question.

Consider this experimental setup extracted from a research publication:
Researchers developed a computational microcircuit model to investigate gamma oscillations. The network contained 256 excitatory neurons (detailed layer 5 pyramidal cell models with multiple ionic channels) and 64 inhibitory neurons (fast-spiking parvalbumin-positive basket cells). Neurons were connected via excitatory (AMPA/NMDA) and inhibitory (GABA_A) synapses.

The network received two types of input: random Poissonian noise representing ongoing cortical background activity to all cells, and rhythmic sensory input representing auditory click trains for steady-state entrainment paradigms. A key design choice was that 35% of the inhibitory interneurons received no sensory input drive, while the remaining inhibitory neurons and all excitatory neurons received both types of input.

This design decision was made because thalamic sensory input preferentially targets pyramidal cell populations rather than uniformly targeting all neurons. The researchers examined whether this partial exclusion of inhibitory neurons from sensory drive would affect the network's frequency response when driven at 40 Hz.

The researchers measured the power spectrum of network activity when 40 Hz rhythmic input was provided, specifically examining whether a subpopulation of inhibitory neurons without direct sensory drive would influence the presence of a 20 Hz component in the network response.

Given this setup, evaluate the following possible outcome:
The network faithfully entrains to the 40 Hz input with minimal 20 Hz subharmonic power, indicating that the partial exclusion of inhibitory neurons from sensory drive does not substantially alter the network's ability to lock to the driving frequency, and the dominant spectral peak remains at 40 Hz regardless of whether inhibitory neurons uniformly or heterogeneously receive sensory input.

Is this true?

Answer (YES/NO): NO